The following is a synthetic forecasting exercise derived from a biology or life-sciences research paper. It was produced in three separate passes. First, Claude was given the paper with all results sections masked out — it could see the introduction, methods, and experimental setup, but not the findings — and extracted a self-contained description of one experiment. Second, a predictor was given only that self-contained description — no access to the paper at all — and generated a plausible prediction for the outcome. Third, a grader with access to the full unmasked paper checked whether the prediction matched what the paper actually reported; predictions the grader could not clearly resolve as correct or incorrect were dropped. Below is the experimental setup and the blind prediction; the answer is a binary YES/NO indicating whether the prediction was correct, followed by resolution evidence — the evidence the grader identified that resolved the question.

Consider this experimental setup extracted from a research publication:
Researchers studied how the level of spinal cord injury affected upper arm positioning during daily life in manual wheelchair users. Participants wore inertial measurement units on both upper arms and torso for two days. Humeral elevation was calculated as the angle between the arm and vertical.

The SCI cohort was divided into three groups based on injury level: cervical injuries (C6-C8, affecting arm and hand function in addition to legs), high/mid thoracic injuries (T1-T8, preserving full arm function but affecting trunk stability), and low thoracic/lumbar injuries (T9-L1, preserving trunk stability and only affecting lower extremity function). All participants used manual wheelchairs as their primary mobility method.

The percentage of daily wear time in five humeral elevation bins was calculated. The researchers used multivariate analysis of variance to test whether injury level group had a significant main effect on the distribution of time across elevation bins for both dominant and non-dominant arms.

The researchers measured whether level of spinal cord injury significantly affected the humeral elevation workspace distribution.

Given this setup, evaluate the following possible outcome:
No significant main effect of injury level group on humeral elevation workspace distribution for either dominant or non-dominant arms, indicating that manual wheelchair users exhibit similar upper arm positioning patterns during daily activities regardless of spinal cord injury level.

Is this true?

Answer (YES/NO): YES